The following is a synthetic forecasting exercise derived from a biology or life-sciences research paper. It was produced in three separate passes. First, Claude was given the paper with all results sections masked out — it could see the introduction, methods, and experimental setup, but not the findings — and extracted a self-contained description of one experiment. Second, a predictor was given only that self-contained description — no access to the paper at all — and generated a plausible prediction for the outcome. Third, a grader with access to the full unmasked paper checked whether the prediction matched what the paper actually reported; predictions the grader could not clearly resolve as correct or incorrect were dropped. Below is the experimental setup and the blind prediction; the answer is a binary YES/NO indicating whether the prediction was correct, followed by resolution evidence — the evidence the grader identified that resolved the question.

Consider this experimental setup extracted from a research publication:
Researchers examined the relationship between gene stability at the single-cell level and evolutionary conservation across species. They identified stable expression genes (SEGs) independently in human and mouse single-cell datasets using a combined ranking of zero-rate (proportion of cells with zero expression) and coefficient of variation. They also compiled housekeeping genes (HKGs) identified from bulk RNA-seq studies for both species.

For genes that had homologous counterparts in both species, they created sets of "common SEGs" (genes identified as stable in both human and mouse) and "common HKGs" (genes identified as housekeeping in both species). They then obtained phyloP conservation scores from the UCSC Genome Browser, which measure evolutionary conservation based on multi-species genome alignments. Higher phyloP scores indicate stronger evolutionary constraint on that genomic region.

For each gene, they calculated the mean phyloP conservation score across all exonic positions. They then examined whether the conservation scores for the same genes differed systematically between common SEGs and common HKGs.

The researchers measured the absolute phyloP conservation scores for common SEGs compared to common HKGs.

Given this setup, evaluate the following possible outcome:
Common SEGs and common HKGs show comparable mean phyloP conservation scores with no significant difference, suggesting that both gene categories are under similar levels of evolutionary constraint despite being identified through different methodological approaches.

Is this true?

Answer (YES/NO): NO